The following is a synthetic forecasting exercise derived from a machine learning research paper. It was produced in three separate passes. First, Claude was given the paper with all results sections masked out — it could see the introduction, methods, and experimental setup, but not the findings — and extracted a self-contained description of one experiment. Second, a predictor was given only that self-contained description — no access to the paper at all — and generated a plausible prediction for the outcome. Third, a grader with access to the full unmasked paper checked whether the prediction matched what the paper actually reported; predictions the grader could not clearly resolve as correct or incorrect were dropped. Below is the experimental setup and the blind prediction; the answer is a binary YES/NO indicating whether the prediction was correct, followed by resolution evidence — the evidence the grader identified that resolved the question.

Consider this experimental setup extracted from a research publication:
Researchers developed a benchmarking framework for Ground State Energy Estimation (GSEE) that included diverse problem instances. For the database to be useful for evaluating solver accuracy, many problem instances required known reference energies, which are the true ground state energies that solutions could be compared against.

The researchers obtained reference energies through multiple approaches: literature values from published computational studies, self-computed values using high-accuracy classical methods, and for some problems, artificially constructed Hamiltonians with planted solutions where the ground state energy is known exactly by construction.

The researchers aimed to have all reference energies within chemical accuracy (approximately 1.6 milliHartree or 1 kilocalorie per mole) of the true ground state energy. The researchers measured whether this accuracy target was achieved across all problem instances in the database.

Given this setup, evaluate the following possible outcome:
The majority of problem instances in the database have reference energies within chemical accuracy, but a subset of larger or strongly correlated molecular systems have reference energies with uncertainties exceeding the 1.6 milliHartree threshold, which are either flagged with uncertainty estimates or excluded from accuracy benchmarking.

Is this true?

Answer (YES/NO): NO